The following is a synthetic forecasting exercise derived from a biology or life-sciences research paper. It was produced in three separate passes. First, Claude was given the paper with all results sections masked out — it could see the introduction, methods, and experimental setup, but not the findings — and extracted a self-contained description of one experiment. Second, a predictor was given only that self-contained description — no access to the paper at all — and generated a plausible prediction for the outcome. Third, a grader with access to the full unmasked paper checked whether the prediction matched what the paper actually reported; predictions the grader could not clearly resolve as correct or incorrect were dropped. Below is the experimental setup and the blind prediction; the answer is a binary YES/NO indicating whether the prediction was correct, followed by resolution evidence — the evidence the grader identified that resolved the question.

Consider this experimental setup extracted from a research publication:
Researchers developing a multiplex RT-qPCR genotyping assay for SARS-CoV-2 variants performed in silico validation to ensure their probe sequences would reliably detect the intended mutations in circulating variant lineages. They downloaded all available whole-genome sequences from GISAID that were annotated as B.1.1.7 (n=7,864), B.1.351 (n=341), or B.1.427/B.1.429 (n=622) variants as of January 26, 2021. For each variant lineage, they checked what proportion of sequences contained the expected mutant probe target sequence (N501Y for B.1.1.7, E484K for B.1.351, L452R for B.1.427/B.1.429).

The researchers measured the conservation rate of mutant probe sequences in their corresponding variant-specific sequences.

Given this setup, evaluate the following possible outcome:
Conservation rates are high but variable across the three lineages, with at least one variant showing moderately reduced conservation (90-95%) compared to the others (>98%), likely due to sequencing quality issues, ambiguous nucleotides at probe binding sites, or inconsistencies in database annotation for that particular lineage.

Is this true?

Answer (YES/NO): NO